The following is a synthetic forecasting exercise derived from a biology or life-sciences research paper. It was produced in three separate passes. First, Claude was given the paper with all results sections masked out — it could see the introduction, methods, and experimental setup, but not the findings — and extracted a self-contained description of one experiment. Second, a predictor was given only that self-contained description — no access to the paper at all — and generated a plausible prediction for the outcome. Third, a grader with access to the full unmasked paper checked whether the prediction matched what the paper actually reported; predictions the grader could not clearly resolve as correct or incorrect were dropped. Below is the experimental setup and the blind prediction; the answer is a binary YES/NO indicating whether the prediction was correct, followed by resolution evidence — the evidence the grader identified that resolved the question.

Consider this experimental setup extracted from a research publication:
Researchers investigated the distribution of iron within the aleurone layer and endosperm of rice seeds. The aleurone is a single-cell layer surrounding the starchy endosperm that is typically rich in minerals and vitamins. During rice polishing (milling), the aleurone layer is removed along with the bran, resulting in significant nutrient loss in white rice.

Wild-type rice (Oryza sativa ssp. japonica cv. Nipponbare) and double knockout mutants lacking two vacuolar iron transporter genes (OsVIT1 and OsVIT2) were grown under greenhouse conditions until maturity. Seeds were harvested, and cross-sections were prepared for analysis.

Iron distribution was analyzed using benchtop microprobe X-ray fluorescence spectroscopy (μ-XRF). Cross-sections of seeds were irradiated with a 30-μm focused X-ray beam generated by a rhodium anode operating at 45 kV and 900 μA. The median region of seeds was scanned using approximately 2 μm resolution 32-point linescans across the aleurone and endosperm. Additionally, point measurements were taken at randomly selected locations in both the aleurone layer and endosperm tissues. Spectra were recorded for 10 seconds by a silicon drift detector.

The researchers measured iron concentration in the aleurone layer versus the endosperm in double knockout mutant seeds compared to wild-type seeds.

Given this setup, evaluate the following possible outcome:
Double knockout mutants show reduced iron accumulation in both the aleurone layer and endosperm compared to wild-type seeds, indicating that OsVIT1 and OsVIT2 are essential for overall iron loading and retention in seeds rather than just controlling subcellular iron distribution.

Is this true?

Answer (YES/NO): NO